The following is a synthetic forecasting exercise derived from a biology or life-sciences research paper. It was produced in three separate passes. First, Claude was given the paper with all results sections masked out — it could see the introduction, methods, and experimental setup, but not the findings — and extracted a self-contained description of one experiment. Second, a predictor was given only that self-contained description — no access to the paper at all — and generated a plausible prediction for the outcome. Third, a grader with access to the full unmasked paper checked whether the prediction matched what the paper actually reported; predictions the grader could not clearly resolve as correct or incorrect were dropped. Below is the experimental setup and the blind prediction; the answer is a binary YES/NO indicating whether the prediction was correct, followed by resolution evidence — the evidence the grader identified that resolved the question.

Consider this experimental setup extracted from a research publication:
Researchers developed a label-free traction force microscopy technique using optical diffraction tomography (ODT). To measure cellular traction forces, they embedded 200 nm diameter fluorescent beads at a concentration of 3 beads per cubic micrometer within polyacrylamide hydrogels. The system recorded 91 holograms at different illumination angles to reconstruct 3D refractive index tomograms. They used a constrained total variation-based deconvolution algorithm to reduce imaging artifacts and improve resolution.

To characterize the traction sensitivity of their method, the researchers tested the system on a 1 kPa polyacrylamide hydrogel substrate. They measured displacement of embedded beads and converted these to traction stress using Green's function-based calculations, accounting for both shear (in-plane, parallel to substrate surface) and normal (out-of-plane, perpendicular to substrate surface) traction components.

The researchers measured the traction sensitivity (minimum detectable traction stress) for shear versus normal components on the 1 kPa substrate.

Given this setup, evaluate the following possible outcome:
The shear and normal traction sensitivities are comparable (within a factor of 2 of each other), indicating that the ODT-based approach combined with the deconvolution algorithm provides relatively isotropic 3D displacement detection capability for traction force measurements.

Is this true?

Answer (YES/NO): NO